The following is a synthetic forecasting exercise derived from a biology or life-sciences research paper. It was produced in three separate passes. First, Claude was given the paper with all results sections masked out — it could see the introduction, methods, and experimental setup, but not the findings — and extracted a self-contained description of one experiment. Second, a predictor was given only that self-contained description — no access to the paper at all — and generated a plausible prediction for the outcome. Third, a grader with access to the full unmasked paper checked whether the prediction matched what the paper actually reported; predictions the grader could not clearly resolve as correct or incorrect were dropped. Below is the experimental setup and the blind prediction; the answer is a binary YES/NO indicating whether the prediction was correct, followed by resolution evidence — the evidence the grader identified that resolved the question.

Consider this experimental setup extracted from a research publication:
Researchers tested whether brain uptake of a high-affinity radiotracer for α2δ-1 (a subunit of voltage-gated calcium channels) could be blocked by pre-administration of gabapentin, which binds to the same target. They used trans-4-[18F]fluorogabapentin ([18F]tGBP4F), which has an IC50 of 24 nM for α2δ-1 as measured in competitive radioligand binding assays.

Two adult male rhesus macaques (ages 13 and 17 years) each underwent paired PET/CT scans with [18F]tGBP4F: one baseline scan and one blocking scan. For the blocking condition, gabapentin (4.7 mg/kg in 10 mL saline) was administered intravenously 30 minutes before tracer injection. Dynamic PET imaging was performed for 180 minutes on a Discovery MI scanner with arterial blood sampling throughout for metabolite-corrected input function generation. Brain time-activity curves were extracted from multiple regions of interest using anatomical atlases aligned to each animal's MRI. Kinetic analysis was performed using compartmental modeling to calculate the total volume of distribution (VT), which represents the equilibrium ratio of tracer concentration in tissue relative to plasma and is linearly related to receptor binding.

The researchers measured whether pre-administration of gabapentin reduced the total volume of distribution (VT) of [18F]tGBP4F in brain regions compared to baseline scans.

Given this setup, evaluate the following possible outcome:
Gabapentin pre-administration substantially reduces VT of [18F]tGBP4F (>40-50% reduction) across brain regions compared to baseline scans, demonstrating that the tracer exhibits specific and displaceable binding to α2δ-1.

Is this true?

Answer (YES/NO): NO